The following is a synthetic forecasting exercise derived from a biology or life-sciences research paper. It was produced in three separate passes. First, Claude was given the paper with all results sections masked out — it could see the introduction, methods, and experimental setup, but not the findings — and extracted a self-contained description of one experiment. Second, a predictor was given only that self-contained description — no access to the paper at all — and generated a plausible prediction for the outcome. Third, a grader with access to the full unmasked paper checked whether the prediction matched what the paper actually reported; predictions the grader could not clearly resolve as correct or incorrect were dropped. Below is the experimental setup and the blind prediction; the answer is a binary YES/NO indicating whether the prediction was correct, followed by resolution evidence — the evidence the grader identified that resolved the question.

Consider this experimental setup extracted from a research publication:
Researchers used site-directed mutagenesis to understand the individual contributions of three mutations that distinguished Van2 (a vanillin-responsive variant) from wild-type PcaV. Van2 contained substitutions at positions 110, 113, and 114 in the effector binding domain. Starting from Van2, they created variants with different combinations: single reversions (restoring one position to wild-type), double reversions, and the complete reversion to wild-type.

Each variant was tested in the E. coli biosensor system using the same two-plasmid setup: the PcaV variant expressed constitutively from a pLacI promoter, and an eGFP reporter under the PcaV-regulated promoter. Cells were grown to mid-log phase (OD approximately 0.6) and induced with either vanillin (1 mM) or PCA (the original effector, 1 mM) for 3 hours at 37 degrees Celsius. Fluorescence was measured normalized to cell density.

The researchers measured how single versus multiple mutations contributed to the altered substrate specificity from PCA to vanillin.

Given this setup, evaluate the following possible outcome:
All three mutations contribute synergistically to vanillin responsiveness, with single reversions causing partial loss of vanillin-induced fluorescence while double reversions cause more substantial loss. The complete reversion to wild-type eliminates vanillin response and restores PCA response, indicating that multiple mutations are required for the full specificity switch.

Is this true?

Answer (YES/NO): NO